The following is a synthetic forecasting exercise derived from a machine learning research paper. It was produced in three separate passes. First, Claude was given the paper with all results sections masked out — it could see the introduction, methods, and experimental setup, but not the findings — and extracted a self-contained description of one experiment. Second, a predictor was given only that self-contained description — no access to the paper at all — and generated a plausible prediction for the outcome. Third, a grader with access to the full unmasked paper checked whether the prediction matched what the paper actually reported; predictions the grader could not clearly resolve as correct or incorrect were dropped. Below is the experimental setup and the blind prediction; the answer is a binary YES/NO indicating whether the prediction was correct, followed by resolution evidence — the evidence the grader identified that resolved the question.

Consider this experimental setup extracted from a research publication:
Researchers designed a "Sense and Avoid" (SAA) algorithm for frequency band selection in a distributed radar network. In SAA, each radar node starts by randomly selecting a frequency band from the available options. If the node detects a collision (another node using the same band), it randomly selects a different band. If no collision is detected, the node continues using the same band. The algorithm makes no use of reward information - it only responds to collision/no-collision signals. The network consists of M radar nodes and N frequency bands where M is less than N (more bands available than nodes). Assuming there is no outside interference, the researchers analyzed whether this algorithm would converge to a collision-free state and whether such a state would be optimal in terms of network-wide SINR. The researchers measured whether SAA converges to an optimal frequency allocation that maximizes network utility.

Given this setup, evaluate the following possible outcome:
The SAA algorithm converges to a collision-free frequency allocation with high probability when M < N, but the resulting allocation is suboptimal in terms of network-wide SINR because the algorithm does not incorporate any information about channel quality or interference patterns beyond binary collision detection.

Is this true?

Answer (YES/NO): YES